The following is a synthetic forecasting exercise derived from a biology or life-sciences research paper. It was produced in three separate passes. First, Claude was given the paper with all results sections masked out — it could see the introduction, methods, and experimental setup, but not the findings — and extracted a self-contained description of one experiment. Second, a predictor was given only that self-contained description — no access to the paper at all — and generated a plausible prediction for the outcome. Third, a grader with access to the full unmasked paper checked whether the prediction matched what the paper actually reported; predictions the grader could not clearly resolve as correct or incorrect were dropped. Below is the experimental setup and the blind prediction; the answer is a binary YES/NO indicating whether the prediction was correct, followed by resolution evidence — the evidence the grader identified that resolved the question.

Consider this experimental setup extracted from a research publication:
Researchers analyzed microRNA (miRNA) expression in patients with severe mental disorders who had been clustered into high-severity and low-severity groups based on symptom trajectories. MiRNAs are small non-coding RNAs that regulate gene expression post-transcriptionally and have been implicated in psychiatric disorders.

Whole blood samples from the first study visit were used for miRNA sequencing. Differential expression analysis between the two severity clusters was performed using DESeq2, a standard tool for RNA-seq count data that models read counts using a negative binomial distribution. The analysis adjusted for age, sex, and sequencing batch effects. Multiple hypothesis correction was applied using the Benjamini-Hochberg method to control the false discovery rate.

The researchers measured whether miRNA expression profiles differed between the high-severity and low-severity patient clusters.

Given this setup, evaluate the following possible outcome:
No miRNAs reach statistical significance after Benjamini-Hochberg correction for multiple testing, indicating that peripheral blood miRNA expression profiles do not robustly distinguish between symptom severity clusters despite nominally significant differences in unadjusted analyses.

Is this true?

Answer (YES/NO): NO